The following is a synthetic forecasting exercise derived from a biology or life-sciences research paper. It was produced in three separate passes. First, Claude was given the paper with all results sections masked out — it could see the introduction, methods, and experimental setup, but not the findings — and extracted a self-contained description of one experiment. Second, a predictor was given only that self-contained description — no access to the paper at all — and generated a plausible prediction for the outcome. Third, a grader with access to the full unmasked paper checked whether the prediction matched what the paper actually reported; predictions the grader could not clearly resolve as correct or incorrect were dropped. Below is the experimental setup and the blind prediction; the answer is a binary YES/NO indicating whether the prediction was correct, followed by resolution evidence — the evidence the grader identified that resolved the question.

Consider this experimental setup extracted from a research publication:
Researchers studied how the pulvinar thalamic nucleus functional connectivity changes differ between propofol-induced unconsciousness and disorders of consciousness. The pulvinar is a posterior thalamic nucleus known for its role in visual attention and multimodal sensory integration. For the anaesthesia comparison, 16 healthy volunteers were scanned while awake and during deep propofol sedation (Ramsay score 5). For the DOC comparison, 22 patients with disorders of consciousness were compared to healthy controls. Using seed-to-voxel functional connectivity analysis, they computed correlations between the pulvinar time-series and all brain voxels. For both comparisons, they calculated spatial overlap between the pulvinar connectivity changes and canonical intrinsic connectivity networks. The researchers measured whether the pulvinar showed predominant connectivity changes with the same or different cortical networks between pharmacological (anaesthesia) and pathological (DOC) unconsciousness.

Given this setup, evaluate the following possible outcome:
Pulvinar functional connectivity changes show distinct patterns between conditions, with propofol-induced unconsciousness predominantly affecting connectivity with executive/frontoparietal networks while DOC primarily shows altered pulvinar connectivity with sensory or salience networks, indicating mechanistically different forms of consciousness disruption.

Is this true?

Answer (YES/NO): NO